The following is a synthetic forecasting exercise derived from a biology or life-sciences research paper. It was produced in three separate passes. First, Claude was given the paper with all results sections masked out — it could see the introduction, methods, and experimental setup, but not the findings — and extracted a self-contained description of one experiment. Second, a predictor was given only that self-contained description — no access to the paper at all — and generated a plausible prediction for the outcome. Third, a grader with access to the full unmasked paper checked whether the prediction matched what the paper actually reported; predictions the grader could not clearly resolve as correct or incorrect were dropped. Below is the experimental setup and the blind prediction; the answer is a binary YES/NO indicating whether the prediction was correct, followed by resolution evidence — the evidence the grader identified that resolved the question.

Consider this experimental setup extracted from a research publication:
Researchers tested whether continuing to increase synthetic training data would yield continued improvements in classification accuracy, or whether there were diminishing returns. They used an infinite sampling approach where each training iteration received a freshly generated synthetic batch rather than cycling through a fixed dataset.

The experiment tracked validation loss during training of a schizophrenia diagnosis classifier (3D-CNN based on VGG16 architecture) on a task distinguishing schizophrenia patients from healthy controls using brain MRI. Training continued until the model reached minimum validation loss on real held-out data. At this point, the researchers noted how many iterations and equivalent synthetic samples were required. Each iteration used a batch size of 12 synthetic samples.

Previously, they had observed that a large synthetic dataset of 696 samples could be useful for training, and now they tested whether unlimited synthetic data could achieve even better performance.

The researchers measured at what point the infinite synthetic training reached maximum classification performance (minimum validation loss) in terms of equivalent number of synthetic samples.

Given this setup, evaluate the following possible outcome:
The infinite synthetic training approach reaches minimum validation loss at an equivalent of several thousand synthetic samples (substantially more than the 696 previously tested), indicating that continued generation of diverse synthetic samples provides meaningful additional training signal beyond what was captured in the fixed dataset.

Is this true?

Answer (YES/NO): YES